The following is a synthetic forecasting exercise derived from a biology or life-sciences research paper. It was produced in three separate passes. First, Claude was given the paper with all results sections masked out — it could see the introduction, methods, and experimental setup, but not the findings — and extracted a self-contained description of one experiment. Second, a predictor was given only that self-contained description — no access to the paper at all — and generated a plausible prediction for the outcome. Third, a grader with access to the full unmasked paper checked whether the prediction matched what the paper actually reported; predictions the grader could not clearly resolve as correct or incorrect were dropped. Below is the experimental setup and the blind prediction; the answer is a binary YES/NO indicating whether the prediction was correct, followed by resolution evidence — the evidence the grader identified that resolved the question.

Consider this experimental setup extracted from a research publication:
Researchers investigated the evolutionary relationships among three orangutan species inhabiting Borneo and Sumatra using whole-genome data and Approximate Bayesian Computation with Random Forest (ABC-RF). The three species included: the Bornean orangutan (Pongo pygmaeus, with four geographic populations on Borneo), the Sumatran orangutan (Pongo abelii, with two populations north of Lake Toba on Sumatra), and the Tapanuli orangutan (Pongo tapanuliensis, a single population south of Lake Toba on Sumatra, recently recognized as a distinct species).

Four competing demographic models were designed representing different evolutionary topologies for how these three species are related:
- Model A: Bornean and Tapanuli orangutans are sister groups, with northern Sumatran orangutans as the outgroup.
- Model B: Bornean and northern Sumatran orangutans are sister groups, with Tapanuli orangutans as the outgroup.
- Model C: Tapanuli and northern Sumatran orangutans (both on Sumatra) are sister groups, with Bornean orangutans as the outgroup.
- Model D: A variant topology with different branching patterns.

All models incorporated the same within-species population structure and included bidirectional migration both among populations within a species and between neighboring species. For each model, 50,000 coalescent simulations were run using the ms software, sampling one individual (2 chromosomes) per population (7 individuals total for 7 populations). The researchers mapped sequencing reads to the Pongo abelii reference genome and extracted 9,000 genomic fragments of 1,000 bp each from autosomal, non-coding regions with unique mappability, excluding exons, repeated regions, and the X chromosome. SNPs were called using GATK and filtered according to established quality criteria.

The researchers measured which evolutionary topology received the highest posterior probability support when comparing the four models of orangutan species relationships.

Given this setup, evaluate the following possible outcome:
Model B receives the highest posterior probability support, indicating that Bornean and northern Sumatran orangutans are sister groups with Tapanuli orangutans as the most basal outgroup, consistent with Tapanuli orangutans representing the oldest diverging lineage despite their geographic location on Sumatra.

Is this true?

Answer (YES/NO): NO